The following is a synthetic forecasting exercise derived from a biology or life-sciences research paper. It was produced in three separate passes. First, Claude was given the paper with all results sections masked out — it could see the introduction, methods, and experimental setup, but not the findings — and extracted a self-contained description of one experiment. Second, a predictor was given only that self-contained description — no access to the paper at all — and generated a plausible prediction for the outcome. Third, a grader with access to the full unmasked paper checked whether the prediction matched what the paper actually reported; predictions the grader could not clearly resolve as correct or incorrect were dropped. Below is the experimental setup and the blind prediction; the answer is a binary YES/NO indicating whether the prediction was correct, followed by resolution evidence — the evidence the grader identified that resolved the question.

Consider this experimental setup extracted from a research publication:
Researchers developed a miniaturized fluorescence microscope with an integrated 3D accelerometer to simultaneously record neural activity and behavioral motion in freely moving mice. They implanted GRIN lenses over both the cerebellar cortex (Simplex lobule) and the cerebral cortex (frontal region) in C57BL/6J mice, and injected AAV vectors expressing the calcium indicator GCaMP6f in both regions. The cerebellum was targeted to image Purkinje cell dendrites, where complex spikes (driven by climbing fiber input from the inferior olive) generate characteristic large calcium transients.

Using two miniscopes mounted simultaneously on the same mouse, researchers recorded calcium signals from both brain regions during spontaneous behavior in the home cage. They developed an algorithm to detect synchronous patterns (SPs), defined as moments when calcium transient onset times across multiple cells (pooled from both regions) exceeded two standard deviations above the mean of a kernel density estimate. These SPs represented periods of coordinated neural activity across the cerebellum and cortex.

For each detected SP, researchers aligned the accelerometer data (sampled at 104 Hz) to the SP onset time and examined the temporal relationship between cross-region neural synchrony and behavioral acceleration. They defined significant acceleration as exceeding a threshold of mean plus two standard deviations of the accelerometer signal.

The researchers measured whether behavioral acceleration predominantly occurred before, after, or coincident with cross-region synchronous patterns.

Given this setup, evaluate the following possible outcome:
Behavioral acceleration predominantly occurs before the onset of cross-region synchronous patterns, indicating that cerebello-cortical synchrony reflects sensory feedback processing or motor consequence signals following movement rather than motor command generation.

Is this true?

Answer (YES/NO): NO